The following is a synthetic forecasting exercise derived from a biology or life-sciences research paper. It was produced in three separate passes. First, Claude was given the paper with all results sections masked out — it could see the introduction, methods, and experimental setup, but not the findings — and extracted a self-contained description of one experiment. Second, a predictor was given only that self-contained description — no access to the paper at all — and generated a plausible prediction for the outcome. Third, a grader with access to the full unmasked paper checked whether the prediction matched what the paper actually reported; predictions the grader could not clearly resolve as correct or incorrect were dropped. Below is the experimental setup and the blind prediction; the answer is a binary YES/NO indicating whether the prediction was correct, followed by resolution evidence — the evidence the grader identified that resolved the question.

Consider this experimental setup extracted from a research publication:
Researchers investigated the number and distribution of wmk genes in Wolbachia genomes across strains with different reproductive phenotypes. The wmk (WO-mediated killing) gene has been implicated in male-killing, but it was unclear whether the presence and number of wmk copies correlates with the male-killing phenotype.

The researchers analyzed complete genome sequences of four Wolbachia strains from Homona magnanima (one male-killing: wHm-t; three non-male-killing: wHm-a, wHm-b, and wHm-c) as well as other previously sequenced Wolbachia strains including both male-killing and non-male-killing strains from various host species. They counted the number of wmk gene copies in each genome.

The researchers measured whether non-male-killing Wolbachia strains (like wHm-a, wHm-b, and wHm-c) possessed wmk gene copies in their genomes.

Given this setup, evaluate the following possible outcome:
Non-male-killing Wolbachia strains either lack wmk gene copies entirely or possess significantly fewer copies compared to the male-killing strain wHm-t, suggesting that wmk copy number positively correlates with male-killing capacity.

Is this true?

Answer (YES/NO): NO